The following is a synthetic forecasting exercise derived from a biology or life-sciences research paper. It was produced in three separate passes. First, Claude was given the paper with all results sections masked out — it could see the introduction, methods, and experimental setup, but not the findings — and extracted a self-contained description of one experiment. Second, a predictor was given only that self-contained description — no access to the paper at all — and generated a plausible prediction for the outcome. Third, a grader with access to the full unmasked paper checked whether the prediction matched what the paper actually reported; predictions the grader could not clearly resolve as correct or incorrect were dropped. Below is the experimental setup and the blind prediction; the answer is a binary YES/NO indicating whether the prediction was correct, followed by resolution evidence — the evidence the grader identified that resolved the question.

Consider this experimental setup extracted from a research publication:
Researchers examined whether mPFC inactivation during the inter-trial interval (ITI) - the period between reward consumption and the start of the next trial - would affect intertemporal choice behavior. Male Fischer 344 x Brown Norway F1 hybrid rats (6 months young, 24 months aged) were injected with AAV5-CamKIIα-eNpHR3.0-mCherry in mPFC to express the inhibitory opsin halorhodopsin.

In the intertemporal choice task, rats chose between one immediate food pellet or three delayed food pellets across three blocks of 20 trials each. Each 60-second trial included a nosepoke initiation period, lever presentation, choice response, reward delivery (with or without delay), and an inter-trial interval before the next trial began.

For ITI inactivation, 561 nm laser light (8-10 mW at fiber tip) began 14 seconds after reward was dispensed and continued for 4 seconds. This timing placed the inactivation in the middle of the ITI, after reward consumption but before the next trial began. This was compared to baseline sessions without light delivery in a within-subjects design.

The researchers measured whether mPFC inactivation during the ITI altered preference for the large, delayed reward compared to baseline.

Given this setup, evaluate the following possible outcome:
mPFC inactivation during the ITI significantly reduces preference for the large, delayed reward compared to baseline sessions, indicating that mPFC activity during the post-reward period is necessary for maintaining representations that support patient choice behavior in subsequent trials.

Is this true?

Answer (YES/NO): NO